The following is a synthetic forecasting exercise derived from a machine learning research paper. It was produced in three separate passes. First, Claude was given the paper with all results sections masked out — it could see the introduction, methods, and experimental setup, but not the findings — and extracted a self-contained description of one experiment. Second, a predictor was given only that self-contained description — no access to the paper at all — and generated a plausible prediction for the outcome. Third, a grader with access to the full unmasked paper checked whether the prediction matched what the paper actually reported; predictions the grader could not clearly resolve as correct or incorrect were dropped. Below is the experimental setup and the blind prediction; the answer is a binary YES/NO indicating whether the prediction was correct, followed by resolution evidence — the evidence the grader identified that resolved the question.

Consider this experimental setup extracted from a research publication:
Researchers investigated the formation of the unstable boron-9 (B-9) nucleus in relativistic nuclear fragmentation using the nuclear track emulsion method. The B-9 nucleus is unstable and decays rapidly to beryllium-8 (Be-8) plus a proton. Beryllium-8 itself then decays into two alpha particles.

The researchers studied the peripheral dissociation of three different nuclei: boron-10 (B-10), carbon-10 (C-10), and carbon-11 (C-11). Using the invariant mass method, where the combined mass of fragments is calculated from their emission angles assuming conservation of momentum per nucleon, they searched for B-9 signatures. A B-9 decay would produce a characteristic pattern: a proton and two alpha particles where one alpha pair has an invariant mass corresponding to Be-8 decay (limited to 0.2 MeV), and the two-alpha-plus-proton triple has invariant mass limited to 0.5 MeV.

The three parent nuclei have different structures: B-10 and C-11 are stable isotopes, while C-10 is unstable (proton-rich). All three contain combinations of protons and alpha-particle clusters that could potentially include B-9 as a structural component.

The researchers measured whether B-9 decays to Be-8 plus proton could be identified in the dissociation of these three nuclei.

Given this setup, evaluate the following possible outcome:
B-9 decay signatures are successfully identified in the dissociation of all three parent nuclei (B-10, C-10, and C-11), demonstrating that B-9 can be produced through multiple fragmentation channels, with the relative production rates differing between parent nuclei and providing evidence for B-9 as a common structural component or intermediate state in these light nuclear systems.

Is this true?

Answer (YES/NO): YES